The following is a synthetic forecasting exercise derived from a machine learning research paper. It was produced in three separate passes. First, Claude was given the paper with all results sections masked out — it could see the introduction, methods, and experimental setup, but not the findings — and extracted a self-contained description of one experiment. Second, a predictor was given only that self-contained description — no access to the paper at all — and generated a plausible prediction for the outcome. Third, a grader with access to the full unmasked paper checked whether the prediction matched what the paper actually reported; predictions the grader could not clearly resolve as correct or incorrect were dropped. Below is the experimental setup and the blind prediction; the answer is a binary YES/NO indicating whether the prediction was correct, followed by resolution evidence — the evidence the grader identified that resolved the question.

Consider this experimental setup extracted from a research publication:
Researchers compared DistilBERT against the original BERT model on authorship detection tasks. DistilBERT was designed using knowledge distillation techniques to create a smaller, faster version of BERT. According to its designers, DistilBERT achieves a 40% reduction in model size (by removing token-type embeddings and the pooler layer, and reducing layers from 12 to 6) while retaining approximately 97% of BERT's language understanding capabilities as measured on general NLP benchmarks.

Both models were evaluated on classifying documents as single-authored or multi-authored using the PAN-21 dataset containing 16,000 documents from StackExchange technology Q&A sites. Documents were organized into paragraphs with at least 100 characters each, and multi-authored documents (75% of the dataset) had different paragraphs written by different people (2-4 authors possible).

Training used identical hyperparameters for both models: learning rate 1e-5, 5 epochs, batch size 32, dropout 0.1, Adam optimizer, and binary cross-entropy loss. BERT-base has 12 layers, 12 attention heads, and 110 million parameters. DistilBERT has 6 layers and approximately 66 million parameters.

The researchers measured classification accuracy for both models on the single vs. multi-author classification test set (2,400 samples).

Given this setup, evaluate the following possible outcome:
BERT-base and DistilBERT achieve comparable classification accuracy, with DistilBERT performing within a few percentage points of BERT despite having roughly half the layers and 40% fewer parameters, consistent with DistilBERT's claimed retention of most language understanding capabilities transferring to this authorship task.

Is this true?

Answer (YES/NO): NO